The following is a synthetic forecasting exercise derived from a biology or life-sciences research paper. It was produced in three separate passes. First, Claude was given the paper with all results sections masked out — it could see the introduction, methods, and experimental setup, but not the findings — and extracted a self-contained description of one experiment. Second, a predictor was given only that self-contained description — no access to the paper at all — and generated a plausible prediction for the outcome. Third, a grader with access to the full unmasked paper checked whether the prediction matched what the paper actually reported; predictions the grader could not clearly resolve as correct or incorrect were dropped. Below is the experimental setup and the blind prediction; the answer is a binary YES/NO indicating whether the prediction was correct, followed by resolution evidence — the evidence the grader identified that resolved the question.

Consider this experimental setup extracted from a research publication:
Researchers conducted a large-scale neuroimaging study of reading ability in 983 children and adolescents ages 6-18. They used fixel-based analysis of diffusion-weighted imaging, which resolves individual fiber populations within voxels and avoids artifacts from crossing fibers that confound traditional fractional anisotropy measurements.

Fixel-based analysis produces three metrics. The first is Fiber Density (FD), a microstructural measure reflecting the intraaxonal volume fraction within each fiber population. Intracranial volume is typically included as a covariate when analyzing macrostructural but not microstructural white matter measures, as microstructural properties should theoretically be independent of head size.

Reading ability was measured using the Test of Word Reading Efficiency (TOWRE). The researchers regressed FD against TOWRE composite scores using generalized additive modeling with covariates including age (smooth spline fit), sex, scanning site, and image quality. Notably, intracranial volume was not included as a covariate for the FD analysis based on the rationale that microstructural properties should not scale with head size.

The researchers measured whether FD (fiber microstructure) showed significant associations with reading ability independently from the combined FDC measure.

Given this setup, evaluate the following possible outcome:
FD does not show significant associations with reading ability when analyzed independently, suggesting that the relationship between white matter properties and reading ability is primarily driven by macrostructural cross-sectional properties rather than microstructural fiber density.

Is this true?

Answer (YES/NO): NO